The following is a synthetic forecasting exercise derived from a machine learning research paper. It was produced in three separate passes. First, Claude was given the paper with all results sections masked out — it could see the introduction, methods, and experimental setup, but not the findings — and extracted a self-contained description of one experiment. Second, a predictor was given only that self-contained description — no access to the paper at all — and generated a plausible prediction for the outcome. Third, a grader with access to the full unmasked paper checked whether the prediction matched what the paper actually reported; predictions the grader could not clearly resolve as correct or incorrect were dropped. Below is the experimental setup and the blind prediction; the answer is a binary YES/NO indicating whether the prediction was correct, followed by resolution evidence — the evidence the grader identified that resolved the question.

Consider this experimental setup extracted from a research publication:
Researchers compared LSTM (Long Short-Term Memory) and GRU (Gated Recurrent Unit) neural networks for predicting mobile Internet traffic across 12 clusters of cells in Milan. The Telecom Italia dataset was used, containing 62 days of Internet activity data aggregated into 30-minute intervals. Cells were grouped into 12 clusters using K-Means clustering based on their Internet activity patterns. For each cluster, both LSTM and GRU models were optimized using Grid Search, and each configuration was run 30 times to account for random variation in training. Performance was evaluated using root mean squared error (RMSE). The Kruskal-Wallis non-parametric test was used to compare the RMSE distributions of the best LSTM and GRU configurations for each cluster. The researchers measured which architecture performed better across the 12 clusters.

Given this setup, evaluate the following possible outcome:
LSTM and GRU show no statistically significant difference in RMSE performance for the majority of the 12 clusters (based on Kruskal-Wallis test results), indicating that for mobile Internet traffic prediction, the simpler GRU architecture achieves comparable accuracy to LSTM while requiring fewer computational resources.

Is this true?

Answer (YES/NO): NO